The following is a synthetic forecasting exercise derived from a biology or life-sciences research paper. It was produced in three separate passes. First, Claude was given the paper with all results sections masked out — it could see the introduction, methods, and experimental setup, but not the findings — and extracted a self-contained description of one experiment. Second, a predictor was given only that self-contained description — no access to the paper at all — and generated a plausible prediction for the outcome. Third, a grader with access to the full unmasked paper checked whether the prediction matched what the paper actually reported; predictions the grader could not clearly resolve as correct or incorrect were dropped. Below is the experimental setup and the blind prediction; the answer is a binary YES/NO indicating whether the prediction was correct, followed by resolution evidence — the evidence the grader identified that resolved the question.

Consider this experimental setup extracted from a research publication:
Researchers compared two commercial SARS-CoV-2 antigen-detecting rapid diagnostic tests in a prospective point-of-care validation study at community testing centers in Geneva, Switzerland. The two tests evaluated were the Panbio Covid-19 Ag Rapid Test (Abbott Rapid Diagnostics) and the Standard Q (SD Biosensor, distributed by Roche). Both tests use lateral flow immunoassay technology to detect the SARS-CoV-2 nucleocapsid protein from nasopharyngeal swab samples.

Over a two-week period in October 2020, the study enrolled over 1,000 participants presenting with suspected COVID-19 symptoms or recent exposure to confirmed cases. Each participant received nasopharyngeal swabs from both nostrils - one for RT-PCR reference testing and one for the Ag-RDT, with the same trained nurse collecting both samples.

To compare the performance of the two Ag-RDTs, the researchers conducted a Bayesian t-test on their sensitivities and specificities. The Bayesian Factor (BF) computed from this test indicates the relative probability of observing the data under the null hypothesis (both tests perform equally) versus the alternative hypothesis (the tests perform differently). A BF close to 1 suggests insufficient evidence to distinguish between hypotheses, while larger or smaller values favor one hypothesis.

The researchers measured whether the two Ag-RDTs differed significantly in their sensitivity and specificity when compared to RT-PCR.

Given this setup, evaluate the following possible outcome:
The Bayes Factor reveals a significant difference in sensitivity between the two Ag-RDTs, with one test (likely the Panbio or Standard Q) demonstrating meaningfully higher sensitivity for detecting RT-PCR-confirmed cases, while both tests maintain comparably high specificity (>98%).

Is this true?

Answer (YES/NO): NO